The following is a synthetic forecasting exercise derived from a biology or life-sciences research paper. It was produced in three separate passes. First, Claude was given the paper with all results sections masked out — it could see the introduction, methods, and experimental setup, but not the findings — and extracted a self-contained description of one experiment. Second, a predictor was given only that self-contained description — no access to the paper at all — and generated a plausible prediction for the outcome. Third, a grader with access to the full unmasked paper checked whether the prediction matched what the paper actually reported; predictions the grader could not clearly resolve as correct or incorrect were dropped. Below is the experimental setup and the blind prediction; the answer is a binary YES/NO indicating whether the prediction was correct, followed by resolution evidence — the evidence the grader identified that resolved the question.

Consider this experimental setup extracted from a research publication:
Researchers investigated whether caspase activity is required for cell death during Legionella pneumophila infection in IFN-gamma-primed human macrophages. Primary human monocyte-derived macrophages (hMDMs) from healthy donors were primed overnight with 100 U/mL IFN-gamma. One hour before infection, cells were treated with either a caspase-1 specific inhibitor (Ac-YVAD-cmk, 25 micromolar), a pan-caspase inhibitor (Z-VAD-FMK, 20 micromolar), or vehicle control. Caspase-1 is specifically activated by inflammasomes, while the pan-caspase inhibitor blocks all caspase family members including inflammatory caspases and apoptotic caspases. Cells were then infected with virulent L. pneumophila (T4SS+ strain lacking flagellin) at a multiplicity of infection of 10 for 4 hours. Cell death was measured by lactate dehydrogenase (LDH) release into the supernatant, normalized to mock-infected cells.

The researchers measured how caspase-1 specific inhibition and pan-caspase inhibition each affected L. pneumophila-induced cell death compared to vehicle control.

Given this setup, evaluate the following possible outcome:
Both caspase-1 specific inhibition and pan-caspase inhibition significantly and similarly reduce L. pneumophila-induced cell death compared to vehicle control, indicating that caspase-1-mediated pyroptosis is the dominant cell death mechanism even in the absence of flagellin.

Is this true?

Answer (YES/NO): NO